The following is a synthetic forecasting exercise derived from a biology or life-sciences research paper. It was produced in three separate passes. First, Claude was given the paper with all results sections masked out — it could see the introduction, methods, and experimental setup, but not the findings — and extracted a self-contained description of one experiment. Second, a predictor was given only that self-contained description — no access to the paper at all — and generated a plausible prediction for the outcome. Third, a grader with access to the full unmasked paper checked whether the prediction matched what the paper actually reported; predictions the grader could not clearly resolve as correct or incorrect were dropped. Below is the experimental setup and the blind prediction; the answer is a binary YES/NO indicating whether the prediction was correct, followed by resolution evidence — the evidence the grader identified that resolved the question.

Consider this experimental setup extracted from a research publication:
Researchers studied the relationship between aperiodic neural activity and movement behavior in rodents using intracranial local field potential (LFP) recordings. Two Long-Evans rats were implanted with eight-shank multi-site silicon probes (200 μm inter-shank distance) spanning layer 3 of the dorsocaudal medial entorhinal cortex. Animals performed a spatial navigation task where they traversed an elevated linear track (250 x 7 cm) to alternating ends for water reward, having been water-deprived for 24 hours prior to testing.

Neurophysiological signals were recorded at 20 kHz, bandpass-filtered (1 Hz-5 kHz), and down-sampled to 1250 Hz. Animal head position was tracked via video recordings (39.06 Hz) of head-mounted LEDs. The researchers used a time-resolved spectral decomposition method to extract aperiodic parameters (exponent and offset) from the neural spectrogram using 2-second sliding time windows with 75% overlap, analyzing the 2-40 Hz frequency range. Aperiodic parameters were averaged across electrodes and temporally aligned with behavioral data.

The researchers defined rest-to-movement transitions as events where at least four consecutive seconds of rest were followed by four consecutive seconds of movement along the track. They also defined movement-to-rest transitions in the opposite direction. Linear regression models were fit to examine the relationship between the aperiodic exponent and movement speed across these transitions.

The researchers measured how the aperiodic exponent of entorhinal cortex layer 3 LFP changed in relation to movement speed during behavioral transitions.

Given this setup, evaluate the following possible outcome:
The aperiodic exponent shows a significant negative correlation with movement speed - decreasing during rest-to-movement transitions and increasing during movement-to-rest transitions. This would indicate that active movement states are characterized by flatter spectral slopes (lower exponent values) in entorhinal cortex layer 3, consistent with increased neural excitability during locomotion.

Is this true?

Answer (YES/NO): YES